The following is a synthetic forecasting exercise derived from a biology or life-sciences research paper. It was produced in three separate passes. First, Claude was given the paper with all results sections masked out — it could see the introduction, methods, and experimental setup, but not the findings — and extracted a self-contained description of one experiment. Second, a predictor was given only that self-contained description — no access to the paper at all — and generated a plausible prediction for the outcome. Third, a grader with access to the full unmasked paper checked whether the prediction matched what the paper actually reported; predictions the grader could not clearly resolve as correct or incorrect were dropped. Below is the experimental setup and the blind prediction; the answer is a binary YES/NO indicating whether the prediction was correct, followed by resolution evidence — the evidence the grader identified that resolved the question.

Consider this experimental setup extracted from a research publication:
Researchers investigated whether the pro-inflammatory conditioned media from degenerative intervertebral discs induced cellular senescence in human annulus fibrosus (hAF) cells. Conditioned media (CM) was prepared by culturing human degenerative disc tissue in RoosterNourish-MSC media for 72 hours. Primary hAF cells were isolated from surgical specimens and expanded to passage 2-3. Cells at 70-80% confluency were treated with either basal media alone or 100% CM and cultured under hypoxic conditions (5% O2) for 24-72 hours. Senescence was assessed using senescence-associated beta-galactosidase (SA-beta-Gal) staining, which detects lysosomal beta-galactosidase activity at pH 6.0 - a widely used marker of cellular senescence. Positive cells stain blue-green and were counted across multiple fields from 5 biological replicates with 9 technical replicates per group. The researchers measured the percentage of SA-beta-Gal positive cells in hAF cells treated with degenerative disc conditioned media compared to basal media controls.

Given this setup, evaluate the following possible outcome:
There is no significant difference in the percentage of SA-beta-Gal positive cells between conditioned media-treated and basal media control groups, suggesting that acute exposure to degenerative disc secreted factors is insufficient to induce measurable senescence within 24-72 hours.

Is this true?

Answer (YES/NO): NO